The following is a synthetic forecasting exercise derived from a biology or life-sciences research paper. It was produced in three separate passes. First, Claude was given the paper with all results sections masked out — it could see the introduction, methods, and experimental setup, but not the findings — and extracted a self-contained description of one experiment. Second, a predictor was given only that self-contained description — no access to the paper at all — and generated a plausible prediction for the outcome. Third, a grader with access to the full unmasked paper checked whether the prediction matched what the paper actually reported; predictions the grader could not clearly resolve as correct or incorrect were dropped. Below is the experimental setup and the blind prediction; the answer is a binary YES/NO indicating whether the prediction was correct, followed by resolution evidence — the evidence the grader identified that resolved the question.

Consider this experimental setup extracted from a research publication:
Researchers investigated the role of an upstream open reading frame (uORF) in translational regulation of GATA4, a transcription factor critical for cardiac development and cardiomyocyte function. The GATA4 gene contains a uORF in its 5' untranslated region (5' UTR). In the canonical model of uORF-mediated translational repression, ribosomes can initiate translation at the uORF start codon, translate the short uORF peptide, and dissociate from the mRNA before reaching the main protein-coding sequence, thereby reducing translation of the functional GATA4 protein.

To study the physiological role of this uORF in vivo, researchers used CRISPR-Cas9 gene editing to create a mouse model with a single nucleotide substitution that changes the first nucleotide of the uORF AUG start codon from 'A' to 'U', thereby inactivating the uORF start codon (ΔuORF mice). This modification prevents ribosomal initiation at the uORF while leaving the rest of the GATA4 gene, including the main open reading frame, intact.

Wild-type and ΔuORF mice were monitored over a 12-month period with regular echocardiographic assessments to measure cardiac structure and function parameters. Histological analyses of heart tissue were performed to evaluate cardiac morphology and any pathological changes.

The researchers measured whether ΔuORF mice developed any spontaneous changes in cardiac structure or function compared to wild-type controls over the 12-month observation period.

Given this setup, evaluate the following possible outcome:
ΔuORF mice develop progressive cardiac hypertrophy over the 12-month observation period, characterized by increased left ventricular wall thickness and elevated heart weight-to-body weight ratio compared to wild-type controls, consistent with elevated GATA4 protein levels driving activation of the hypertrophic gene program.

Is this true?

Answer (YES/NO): NO